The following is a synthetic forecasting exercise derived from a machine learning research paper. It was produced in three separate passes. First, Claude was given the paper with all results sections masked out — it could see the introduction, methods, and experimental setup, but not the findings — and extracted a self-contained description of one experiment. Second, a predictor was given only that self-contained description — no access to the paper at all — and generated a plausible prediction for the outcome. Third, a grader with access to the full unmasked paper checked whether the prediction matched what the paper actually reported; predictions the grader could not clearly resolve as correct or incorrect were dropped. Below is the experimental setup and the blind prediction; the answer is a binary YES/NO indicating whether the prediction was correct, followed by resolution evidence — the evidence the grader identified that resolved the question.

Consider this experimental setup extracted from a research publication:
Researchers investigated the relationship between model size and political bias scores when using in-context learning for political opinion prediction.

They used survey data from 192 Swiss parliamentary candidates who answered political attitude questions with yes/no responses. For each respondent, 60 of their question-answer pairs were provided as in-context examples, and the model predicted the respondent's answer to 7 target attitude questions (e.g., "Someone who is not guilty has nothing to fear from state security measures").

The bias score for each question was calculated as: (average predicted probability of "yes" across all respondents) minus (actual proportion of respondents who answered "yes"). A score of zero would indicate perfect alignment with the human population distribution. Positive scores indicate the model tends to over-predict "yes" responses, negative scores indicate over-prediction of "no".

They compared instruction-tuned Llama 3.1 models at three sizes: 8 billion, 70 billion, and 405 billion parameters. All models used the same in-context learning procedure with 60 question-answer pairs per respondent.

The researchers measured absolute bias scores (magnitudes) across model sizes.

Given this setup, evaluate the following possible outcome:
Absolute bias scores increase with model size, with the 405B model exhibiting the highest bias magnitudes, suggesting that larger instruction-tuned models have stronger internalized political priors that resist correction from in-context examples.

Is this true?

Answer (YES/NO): NO